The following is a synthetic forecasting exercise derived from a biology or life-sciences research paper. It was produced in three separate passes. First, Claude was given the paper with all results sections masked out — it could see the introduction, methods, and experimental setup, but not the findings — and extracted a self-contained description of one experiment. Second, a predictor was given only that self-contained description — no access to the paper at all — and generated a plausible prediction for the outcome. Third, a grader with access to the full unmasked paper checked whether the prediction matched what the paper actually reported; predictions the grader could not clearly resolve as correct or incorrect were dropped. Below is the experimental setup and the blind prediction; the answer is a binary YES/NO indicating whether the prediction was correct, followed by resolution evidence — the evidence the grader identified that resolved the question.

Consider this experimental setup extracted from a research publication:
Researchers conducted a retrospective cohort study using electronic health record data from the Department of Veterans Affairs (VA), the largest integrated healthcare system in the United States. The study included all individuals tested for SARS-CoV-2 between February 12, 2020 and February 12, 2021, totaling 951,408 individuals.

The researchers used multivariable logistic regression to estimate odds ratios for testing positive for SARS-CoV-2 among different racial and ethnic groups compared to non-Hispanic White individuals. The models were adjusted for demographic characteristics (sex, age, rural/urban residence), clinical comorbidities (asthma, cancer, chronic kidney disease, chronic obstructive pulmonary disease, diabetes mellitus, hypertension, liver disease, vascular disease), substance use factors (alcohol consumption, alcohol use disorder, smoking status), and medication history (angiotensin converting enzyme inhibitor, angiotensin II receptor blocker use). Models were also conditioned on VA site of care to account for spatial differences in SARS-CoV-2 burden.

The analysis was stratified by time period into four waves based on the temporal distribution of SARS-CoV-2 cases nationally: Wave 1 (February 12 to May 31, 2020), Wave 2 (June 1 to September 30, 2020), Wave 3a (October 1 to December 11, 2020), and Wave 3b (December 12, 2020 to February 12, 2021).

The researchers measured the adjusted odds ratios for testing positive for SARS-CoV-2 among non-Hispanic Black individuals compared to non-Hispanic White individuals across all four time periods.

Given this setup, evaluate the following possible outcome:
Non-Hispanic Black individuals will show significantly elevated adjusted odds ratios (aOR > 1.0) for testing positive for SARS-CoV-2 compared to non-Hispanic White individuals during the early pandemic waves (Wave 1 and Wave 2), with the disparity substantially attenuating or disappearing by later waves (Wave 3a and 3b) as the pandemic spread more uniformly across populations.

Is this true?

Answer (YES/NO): YES